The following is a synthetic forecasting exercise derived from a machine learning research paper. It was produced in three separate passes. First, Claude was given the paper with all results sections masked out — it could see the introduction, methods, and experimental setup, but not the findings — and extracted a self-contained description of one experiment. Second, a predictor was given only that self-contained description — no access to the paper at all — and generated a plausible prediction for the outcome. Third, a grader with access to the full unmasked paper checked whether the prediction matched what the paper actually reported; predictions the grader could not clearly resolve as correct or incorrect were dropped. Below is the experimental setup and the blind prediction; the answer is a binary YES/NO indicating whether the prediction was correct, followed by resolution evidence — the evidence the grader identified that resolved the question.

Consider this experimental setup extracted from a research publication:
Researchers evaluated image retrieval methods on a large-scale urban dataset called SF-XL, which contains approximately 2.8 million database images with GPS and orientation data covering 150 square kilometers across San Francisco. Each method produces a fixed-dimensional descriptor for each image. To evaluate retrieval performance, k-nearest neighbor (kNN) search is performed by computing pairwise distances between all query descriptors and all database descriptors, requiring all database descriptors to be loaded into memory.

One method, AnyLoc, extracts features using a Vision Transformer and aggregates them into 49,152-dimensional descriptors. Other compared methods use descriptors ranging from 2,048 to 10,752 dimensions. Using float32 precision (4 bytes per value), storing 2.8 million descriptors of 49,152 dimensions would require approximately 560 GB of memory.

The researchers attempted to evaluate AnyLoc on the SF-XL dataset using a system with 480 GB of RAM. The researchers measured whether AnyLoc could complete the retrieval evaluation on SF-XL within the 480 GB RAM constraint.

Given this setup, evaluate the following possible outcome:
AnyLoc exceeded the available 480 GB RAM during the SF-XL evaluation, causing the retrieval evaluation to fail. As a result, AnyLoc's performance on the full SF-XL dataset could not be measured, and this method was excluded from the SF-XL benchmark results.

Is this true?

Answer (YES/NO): YES